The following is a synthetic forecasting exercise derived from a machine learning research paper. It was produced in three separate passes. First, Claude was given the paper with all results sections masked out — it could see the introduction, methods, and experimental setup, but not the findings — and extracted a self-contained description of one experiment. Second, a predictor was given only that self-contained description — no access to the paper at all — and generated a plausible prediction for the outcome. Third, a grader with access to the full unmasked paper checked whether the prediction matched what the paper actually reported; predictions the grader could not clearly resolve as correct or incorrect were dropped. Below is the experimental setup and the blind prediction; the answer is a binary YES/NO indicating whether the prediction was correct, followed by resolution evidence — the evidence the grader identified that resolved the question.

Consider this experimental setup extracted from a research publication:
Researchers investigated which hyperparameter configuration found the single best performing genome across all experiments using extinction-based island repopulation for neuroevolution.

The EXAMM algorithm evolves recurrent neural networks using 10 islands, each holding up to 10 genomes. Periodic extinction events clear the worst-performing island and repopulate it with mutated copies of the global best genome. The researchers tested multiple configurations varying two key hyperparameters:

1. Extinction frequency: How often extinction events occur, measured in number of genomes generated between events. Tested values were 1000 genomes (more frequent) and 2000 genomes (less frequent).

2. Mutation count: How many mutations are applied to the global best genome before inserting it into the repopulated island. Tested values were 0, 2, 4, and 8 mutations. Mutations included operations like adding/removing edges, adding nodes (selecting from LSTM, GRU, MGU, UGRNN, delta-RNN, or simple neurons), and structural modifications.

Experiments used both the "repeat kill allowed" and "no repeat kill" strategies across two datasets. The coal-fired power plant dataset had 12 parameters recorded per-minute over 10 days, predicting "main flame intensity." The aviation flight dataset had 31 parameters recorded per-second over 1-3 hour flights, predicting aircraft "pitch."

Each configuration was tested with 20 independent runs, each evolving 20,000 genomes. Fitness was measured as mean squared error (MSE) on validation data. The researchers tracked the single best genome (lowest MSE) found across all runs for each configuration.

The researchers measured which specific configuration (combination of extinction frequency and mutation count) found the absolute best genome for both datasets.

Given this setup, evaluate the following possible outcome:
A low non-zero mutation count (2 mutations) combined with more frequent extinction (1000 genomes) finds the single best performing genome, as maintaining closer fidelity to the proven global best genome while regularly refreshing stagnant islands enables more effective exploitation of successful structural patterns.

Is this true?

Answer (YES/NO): NO